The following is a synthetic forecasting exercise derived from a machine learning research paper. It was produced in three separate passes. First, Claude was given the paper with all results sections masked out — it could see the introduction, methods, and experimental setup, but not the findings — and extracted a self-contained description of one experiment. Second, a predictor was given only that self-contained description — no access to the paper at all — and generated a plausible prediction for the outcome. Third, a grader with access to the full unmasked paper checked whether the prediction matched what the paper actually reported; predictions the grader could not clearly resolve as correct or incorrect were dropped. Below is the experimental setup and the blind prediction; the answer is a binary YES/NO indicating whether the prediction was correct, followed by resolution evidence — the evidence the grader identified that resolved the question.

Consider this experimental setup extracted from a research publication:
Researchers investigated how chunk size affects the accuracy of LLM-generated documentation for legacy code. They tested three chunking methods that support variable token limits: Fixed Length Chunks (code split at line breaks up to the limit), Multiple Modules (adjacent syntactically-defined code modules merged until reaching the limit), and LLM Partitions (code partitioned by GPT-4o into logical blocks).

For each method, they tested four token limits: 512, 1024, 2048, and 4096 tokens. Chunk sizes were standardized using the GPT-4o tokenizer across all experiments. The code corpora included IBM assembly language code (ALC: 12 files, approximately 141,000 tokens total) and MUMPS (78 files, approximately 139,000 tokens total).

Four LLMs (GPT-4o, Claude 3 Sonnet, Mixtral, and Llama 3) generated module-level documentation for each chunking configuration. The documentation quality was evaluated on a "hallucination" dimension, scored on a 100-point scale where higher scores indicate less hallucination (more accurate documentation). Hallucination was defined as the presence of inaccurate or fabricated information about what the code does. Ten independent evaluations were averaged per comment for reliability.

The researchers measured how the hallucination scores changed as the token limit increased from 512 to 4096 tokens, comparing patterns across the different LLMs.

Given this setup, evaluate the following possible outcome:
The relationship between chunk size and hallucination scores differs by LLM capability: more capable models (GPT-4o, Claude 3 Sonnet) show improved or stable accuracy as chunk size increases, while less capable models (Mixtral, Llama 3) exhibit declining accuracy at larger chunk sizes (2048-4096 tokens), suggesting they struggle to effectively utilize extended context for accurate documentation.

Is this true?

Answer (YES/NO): NO